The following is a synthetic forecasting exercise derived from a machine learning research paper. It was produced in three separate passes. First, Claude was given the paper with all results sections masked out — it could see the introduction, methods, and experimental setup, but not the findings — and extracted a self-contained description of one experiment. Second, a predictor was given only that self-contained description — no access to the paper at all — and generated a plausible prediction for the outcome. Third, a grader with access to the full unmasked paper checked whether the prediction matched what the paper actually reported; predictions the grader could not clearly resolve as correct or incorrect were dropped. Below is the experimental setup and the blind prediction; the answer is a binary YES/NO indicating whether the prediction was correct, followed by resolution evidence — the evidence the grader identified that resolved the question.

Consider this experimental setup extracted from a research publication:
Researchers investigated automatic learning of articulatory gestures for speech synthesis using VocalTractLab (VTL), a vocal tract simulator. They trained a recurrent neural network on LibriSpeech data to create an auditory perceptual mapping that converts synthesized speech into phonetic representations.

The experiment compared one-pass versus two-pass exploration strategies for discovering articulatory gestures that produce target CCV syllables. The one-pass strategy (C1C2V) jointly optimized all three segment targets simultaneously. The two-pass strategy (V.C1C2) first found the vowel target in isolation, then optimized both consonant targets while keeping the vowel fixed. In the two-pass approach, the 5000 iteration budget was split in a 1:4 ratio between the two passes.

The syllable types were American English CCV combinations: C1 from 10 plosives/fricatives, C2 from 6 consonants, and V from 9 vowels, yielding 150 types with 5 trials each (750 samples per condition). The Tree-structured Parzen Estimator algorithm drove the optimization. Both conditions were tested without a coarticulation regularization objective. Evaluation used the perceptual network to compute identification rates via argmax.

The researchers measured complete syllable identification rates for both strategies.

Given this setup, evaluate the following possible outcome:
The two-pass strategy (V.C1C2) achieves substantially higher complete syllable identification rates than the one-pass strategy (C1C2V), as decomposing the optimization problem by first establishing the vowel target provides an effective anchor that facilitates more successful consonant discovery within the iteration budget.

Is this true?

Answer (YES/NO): NO